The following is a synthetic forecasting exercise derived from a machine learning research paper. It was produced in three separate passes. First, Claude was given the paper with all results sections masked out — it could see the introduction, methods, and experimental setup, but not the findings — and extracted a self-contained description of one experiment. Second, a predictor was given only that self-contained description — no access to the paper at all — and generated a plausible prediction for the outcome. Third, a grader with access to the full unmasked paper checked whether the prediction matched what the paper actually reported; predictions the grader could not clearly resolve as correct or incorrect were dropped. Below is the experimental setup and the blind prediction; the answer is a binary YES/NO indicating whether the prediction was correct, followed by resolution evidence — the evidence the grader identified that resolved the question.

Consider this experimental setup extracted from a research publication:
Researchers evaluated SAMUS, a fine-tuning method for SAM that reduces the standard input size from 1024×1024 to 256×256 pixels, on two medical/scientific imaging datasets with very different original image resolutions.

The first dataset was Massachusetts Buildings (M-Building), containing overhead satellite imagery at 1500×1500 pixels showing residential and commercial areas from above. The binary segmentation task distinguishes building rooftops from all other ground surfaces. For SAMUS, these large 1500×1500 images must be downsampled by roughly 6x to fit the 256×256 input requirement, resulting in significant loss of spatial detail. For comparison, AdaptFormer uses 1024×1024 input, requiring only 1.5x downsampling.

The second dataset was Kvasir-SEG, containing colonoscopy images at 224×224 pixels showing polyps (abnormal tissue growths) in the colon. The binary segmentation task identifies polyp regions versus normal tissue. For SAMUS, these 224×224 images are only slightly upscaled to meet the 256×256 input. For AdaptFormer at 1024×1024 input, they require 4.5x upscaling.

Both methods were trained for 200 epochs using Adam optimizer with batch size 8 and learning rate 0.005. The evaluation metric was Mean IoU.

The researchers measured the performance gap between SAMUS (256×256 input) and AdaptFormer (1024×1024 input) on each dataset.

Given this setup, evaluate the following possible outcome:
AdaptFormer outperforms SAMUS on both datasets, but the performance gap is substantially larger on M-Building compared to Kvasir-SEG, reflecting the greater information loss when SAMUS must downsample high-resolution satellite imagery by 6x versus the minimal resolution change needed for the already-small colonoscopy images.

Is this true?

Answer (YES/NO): YES